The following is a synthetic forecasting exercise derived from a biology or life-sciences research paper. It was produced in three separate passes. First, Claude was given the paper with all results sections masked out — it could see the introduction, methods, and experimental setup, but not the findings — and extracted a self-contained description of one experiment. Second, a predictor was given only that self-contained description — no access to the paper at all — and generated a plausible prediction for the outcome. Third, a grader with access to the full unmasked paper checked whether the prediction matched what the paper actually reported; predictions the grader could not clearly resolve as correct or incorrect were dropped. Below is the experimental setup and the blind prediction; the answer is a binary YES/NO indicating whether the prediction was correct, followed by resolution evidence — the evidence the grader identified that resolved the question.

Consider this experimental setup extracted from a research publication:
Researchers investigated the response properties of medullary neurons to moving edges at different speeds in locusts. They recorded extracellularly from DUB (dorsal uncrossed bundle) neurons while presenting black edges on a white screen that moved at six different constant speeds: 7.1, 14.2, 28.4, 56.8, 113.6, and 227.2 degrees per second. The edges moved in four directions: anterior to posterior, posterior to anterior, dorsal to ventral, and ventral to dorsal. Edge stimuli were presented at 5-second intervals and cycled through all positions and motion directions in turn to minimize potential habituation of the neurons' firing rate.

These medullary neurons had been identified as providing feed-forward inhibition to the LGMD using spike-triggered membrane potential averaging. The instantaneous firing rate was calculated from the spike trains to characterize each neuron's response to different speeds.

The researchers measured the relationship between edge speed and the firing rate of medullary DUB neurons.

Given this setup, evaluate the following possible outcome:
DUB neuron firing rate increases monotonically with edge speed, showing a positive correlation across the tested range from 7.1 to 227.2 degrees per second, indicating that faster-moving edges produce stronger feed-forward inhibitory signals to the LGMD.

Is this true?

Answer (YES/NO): YES